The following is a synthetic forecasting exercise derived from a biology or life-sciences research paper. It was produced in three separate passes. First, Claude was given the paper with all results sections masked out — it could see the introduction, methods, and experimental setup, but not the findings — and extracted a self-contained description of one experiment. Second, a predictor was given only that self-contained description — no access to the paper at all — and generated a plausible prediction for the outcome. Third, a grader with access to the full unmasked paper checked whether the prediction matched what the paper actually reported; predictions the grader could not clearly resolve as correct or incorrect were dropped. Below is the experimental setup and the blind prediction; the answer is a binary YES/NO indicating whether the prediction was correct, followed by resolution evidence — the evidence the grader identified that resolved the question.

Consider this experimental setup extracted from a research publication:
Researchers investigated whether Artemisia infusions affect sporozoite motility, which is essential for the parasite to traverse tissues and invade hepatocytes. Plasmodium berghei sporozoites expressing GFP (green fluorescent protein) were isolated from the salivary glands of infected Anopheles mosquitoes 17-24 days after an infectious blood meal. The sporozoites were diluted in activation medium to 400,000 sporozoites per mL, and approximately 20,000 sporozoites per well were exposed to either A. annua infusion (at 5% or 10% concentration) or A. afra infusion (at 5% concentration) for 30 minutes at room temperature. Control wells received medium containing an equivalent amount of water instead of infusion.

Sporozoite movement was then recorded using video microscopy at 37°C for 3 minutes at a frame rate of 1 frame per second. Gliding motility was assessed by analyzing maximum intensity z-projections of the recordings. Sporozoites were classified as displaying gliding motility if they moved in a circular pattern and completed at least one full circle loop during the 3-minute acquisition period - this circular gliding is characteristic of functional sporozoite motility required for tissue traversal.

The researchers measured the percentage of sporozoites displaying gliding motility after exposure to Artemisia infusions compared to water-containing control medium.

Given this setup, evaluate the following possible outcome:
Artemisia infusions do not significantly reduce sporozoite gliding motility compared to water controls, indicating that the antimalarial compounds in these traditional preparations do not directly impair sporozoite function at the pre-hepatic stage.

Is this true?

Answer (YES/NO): NO